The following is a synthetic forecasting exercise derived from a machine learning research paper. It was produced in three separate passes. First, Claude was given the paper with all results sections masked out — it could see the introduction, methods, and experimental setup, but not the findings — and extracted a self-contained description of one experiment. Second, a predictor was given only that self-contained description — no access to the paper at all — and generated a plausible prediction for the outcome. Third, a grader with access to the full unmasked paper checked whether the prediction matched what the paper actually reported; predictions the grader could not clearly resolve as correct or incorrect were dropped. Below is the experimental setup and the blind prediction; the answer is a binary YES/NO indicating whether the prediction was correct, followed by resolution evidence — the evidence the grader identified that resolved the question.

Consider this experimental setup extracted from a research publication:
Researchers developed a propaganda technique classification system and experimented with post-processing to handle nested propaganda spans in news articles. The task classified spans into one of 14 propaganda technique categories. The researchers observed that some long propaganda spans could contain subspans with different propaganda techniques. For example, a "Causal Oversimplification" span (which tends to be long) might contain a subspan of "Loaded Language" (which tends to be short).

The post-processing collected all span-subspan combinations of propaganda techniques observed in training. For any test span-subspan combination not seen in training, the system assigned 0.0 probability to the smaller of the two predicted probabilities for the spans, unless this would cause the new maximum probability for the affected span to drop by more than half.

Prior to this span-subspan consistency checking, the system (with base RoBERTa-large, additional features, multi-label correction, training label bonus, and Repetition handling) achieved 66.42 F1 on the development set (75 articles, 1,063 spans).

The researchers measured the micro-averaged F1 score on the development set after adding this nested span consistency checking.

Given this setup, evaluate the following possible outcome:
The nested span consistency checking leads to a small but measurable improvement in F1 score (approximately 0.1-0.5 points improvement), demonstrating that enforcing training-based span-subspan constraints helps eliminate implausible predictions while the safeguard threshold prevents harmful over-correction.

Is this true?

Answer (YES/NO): YES